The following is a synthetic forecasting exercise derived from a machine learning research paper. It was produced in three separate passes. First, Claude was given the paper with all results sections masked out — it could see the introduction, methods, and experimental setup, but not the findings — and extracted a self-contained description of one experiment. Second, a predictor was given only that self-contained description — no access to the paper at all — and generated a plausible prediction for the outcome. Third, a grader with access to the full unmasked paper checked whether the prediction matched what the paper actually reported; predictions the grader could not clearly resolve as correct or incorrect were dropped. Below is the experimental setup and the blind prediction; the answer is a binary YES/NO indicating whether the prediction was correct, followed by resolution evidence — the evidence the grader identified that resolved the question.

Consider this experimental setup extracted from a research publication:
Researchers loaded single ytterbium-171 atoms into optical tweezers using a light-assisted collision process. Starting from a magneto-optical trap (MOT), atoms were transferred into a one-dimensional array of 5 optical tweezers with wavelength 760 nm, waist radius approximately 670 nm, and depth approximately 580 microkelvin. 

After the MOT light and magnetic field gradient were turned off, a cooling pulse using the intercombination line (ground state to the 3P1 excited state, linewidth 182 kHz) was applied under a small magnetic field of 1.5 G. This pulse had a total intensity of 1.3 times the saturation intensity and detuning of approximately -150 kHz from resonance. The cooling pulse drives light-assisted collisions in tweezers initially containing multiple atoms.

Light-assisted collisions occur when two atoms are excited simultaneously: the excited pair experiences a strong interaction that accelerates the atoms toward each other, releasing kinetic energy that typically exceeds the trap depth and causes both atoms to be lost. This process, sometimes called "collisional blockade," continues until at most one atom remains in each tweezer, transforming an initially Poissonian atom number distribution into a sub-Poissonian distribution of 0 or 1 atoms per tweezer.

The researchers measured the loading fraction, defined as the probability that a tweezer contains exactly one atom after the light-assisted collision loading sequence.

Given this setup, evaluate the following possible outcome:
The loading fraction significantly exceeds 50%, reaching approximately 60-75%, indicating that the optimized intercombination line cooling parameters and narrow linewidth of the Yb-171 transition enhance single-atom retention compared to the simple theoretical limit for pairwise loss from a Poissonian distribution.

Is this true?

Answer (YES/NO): YES